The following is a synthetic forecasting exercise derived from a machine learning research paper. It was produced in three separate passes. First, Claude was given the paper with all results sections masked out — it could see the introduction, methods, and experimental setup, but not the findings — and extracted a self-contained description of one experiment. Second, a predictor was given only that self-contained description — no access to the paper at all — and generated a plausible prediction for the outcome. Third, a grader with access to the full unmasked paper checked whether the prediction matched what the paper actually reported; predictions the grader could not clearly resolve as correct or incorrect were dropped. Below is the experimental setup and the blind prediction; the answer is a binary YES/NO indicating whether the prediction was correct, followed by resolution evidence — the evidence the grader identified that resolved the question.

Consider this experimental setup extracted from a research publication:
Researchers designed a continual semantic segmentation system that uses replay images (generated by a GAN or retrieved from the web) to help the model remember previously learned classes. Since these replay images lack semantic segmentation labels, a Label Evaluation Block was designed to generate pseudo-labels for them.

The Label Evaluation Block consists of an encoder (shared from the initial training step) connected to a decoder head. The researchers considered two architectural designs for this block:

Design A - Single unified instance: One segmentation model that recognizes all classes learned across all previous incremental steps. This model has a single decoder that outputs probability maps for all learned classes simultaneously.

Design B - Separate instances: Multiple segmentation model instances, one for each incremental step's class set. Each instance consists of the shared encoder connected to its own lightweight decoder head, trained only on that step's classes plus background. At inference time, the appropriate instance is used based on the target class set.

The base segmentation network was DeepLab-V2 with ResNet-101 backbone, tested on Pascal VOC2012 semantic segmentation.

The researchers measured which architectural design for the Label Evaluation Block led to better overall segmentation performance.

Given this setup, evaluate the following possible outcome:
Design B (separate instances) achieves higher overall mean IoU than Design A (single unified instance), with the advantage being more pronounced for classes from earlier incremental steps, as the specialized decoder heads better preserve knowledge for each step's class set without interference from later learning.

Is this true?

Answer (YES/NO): NO